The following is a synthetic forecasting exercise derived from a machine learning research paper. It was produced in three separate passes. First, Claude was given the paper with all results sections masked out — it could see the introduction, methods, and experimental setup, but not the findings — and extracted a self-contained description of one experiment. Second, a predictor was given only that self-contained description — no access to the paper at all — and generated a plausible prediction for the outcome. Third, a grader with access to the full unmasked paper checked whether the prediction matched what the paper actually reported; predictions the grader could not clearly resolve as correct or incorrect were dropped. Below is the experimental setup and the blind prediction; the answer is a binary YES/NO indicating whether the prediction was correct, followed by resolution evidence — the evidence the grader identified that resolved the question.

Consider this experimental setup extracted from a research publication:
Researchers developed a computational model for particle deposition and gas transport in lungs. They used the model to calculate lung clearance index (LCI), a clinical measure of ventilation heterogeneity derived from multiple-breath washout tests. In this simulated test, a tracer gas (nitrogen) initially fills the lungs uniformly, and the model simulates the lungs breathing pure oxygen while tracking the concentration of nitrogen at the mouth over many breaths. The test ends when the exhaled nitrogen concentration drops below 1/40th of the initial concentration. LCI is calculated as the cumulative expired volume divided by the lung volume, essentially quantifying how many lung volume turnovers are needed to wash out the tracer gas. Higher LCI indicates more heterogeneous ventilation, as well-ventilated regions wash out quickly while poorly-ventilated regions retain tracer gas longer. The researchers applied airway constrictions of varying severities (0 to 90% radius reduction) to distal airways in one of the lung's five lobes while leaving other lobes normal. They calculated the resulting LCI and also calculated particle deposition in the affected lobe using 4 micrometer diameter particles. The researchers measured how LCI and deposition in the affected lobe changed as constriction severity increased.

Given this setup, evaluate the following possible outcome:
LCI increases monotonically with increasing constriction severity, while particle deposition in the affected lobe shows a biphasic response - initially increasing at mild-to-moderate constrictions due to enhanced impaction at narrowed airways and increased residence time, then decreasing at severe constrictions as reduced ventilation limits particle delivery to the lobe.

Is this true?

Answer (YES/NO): NO